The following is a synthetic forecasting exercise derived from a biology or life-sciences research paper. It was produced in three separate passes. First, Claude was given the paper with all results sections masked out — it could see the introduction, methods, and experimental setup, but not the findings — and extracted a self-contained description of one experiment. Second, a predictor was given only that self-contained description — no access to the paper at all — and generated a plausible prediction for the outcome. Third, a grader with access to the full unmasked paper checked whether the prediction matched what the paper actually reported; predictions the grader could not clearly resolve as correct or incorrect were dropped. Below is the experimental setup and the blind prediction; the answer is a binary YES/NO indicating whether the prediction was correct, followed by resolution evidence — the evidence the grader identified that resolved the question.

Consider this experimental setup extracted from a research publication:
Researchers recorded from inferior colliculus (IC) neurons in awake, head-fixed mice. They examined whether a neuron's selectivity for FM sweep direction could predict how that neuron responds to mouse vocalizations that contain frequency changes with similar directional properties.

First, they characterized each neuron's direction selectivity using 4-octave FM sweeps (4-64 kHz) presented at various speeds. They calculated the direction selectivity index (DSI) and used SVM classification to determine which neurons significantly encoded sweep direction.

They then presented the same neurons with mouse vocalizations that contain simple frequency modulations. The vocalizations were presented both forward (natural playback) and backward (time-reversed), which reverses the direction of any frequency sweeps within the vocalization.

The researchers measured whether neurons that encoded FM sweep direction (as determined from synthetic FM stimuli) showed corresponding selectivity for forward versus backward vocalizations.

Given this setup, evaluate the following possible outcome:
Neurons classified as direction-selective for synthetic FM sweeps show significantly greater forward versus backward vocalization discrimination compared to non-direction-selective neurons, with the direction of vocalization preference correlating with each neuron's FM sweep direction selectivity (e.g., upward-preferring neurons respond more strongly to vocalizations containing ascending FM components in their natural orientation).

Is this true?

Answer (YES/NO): NO